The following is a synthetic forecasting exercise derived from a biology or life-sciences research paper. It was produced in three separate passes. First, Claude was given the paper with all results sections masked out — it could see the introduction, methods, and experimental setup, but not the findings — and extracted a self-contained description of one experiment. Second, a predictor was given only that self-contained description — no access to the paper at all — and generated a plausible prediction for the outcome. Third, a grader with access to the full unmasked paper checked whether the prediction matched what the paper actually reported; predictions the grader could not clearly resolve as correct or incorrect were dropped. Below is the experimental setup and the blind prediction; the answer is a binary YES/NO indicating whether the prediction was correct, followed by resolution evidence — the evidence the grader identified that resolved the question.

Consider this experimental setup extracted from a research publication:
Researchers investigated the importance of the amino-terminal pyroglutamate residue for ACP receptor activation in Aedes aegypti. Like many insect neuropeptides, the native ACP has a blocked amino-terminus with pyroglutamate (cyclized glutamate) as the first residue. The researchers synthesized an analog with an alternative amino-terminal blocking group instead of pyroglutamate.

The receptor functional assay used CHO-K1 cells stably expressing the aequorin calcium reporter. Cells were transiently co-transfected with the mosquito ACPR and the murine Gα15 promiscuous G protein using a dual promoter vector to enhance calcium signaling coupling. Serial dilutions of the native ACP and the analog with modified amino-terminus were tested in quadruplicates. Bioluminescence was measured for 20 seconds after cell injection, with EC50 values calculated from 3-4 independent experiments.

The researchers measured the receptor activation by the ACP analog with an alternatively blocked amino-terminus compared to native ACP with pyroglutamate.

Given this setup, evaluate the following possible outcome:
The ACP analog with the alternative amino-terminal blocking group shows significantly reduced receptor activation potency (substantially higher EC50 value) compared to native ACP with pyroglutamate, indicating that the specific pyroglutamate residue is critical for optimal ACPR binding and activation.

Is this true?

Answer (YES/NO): YES